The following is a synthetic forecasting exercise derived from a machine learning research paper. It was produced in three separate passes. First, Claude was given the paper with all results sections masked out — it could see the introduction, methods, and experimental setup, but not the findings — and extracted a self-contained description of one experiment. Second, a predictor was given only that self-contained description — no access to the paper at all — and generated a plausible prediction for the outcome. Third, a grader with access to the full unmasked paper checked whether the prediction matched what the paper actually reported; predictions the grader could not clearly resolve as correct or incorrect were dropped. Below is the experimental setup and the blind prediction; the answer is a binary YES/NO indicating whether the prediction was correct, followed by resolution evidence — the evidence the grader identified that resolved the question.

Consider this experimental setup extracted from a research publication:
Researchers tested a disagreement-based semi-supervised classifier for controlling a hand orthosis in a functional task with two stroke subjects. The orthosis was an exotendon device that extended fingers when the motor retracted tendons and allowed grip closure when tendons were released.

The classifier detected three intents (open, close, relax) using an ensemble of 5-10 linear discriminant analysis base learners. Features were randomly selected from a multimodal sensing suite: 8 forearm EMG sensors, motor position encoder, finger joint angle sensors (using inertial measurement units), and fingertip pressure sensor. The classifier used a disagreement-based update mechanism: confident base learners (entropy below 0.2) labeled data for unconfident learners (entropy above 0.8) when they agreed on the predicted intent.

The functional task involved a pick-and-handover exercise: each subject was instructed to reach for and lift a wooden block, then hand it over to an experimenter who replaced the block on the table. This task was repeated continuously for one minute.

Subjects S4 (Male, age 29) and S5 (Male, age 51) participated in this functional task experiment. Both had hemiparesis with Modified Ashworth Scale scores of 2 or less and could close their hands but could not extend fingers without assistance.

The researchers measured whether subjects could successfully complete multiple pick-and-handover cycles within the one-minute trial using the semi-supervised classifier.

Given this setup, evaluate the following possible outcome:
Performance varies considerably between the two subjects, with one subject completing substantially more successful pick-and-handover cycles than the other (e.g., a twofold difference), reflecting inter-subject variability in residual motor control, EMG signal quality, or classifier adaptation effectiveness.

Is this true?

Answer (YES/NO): NO